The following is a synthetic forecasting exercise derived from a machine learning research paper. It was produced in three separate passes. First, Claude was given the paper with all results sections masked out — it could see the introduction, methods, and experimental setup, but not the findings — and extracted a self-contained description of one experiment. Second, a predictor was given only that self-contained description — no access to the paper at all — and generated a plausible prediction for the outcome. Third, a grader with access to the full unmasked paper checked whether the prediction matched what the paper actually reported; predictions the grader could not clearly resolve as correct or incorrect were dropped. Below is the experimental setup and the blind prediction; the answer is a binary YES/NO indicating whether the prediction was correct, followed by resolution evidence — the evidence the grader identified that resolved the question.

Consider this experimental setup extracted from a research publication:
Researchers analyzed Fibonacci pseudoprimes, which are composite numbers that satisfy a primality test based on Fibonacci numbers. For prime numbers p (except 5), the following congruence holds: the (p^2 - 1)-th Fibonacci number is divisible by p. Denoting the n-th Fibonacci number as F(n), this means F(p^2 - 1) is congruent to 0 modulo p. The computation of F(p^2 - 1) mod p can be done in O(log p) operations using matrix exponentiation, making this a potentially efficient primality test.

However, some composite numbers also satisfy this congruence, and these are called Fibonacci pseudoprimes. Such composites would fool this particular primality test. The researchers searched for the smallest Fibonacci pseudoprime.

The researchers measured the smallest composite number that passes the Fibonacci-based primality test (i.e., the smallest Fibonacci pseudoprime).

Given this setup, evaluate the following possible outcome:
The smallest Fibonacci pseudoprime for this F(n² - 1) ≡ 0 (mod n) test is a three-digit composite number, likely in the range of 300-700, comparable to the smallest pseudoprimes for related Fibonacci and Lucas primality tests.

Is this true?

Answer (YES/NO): NO